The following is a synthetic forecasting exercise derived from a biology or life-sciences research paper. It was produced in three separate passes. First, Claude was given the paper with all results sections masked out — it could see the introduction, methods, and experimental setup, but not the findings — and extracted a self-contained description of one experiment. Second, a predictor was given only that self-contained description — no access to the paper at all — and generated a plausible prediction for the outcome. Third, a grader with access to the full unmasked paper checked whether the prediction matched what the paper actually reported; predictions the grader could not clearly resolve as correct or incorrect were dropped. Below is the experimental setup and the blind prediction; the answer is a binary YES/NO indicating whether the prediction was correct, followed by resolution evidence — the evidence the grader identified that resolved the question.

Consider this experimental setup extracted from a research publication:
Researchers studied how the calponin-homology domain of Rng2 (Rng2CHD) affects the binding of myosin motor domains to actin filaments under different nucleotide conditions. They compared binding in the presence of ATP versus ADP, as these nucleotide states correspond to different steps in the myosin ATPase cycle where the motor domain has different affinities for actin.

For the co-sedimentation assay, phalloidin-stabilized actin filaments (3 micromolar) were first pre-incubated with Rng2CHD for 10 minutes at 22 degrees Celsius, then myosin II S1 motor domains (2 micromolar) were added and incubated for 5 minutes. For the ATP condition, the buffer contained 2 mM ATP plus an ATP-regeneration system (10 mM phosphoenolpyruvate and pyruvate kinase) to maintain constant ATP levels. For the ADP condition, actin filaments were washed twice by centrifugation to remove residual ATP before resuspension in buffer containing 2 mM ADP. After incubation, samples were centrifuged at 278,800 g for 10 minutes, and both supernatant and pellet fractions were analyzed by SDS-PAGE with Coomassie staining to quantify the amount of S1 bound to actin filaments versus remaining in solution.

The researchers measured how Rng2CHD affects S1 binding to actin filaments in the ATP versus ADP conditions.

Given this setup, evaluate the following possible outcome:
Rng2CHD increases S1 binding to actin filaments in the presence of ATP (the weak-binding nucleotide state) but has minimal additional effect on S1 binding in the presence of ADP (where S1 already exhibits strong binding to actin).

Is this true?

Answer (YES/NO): NO